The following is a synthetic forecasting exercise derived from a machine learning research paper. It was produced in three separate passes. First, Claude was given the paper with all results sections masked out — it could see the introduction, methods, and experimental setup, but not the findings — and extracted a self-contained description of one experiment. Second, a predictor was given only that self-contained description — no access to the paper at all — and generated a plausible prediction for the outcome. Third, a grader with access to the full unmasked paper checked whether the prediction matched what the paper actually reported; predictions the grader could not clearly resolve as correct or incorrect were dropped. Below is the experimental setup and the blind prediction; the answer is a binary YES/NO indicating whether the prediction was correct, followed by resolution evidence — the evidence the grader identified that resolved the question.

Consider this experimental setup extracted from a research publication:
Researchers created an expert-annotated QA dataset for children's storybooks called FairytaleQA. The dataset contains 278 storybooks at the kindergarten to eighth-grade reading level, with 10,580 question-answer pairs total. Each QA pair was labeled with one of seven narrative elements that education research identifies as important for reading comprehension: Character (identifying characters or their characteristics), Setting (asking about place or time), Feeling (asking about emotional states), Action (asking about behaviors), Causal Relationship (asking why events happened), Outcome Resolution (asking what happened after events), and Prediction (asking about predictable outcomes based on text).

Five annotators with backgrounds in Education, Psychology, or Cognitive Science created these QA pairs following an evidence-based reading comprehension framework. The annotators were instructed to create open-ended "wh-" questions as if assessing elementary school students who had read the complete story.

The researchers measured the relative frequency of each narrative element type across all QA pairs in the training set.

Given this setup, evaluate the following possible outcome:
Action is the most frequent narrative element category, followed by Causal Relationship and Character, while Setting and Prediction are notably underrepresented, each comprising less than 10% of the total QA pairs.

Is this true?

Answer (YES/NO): YES